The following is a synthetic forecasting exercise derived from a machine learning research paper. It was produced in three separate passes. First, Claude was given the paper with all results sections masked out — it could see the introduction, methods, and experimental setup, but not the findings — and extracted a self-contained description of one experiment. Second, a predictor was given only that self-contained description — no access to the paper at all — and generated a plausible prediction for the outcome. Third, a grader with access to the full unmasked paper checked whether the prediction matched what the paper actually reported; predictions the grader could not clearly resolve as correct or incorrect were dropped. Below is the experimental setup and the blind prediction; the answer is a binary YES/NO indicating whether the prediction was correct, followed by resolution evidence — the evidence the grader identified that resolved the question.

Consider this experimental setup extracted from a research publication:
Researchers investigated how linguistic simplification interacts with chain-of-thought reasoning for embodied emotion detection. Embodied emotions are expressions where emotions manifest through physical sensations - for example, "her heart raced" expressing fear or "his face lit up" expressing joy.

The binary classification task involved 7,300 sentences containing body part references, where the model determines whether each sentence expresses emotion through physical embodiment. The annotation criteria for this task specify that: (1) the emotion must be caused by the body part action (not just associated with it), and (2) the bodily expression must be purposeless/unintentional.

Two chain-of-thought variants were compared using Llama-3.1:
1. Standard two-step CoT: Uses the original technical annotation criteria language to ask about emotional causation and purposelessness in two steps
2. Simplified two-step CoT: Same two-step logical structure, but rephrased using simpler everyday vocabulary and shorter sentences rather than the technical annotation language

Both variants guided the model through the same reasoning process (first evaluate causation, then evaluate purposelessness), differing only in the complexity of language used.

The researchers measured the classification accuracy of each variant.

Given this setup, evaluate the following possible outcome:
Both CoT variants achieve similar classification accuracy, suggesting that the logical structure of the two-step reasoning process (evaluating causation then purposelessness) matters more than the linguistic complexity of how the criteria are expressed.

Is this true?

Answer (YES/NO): NO